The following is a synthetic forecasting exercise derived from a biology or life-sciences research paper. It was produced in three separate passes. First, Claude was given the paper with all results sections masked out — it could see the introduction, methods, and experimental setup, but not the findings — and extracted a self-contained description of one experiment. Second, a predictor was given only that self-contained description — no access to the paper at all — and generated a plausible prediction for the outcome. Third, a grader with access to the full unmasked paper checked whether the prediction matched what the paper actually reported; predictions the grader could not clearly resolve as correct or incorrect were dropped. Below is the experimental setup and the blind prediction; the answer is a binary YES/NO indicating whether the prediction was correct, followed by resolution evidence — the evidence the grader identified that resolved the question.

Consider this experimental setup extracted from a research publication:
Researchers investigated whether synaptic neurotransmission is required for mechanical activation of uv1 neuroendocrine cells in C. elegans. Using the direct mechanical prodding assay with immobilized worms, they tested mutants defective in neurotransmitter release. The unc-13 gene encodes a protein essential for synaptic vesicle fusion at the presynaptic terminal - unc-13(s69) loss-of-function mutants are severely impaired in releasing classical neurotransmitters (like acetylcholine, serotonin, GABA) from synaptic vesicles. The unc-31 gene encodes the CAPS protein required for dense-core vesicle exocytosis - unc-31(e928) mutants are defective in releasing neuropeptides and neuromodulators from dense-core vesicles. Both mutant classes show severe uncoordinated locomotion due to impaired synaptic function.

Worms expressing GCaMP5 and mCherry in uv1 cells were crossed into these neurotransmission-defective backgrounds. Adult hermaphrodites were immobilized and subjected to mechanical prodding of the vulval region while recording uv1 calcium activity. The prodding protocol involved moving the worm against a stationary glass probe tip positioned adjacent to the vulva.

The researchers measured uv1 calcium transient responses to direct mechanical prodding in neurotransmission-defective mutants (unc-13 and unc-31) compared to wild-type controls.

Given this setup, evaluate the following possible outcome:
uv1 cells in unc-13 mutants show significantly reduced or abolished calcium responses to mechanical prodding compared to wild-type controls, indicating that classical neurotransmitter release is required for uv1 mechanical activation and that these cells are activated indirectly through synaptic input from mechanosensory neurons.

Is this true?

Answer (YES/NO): NO